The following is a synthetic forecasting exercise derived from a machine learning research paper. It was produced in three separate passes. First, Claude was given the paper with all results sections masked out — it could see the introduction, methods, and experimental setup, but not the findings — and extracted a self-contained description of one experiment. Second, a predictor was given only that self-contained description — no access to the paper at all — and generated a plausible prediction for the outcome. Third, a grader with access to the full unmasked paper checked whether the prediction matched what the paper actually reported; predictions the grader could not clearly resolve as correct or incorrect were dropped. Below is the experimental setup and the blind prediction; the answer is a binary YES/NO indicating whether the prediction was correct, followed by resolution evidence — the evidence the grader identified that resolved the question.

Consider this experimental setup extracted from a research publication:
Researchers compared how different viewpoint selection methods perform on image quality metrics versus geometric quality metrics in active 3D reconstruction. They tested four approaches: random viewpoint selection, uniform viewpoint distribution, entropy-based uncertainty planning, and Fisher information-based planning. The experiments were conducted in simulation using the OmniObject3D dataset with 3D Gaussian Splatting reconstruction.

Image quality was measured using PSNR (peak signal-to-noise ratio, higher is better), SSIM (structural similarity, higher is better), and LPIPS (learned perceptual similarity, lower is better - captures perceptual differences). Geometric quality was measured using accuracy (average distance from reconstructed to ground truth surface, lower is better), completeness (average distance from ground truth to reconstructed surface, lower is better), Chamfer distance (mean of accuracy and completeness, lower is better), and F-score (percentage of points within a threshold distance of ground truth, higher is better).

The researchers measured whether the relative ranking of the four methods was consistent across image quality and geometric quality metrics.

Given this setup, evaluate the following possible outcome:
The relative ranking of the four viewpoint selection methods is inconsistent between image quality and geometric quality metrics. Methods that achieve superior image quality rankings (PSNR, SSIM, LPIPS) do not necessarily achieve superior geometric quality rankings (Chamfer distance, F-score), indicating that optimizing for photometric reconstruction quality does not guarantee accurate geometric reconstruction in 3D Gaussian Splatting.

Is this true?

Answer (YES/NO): NO